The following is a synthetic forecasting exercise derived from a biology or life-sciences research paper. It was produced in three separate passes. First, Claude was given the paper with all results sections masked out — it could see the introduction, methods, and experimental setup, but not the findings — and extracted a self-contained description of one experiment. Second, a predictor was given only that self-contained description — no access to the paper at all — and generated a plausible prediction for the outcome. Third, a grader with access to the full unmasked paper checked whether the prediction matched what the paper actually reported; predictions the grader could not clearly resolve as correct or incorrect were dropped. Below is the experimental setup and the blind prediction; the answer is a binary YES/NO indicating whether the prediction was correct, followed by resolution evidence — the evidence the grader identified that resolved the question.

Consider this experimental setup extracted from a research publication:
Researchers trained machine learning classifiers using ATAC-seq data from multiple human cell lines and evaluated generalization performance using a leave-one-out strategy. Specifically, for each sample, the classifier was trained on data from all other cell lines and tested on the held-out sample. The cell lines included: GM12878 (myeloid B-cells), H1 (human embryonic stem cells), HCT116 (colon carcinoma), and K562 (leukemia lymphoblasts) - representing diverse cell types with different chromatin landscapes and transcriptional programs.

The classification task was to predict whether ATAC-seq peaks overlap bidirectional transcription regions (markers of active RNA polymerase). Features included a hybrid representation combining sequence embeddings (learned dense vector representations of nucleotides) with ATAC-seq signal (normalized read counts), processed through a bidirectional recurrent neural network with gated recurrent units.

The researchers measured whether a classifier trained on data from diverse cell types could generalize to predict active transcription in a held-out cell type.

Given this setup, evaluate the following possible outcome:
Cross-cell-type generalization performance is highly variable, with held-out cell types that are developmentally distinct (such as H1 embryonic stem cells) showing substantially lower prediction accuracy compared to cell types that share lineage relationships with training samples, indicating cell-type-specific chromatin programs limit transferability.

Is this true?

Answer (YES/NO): NO